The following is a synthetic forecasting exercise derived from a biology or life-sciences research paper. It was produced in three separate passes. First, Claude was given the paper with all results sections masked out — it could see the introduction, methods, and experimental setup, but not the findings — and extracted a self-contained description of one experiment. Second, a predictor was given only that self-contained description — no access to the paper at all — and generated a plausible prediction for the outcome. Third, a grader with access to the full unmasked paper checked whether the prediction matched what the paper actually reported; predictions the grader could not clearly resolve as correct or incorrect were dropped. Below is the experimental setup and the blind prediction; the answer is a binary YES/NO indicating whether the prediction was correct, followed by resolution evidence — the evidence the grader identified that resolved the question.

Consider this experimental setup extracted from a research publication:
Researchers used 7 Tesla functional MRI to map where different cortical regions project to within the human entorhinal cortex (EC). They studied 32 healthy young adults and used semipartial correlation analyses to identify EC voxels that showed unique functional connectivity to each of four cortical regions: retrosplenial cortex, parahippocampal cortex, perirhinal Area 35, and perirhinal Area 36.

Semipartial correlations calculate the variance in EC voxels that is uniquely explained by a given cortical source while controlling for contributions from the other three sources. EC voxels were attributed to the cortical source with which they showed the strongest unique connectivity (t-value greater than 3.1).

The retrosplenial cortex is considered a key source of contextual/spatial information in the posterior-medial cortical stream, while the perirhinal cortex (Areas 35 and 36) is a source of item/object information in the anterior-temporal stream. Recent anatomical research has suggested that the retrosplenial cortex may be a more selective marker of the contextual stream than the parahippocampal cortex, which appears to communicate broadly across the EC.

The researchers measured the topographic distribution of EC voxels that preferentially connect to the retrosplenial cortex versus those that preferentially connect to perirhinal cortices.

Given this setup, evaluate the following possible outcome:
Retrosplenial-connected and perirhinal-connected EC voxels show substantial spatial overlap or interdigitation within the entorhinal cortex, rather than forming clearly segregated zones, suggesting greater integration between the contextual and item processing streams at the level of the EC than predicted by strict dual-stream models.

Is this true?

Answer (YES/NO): NO